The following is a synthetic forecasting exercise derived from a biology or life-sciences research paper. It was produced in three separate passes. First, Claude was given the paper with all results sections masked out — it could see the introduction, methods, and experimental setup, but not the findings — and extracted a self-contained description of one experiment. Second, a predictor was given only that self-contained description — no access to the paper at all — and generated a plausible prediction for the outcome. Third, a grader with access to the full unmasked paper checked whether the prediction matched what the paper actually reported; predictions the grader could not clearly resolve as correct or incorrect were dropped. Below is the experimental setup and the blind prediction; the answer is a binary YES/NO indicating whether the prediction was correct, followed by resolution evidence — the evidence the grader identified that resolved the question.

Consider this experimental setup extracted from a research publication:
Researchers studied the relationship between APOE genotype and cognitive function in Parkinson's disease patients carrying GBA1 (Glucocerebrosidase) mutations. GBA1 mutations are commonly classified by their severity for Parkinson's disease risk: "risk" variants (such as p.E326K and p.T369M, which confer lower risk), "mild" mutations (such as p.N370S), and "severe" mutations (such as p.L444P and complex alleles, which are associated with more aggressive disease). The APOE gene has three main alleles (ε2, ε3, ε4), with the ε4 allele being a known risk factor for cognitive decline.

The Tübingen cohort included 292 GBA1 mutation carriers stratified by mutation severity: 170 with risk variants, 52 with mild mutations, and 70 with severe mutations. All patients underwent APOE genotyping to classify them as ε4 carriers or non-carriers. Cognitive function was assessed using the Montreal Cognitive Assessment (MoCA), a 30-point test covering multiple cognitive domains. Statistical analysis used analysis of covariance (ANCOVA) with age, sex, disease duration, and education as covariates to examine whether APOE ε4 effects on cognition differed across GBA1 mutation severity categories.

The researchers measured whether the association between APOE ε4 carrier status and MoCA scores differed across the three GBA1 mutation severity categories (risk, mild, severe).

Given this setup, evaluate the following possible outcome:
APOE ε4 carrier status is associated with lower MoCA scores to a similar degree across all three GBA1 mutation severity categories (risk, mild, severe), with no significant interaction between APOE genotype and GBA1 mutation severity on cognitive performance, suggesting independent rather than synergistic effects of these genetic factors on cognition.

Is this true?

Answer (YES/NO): NO